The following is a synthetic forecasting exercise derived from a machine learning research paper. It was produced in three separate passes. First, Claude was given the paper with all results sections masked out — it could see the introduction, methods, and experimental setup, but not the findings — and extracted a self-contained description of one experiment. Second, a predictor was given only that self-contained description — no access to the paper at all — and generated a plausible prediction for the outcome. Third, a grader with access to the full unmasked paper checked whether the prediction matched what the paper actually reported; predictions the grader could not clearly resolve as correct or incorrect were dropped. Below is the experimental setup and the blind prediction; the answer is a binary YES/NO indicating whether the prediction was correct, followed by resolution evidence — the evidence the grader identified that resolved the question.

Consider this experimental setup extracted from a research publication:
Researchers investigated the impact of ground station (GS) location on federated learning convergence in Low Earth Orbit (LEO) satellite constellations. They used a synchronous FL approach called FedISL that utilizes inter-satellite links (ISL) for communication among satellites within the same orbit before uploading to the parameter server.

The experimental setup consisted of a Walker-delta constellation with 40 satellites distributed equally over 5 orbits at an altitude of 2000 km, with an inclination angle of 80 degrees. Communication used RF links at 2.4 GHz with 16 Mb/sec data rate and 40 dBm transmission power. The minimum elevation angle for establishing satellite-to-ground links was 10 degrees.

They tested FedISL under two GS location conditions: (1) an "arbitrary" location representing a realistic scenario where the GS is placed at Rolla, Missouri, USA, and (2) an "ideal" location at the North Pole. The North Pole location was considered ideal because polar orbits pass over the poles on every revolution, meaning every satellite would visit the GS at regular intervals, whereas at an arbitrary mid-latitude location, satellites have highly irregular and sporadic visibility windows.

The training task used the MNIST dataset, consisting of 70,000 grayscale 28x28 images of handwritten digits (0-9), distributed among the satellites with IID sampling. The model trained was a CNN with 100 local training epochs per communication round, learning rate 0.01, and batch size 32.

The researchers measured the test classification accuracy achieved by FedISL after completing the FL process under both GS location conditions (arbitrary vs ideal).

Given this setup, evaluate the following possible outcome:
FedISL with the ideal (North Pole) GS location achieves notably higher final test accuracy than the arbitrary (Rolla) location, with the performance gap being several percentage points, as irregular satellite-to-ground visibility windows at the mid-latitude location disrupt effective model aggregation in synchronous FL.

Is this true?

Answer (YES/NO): NO